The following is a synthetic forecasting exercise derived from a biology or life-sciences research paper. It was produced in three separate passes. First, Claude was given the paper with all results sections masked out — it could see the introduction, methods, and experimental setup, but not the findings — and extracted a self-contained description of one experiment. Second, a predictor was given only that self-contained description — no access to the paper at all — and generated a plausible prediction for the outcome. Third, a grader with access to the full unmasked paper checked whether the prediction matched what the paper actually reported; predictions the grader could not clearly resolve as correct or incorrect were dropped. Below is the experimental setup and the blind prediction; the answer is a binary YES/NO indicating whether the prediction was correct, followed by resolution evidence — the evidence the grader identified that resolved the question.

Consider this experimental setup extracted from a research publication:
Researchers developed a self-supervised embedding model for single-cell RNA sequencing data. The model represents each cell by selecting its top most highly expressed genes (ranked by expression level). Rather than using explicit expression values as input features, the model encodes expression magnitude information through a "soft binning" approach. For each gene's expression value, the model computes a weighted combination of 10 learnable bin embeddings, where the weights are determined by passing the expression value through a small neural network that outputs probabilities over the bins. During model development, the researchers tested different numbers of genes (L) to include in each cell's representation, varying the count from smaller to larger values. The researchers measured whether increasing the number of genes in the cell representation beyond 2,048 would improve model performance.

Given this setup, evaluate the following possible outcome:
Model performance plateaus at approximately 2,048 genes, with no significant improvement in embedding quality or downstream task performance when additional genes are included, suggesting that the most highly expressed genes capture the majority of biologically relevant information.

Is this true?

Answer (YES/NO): YES